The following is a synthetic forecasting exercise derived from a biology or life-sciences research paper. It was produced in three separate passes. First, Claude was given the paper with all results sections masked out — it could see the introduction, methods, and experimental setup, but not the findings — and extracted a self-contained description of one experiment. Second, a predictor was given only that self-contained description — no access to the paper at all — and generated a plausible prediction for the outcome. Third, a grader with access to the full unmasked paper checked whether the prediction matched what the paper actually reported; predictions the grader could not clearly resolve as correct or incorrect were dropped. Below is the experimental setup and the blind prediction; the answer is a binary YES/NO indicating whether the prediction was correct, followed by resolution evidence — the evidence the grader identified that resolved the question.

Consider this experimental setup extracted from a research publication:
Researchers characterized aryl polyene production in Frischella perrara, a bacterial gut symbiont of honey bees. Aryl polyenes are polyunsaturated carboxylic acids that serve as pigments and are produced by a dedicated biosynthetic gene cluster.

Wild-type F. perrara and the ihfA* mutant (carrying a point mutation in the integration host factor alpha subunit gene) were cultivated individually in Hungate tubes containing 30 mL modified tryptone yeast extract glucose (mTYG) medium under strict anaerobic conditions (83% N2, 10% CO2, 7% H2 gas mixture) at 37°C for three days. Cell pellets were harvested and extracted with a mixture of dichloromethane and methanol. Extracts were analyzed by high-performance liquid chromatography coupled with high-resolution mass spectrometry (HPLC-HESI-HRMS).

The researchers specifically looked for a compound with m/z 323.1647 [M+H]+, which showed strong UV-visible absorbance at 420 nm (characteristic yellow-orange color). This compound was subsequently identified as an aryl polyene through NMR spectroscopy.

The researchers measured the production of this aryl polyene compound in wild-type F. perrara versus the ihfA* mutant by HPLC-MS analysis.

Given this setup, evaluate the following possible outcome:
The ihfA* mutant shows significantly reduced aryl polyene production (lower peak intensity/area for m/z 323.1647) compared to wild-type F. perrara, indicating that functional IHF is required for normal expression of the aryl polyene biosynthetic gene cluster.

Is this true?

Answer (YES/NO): YES